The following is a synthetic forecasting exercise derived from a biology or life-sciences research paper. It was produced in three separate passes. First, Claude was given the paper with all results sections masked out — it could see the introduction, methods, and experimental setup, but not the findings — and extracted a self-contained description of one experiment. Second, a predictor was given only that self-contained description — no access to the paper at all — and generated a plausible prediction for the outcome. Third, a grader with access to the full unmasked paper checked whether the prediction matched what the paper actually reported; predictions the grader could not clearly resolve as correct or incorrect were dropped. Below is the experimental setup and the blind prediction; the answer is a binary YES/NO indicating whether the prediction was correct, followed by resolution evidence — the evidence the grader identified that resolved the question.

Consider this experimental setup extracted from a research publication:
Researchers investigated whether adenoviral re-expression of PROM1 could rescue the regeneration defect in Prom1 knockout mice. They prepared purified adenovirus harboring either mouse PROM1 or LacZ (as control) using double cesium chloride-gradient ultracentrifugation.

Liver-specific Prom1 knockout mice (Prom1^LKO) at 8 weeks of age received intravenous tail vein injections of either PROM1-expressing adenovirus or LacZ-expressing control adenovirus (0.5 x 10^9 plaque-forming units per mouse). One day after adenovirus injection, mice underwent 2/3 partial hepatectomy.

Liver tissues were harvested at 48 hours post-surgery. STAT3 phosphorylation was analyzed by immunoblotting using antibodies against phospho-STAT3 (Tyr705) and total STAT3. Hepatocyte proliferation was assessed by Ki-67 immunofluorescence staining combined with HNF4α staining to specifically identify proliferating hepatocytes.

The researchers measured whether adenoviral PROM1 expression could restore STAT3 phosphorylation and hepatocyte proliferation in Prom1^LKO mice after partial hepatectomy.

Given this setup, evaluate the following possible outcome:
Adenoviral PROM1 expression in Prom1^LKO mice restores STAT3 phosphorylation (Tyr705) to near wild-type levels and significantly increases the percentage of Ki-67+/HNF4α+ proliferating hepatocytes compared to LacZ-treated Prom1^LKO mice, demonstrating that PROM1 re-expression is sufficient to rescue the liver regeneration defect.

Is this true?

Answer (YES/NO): NO